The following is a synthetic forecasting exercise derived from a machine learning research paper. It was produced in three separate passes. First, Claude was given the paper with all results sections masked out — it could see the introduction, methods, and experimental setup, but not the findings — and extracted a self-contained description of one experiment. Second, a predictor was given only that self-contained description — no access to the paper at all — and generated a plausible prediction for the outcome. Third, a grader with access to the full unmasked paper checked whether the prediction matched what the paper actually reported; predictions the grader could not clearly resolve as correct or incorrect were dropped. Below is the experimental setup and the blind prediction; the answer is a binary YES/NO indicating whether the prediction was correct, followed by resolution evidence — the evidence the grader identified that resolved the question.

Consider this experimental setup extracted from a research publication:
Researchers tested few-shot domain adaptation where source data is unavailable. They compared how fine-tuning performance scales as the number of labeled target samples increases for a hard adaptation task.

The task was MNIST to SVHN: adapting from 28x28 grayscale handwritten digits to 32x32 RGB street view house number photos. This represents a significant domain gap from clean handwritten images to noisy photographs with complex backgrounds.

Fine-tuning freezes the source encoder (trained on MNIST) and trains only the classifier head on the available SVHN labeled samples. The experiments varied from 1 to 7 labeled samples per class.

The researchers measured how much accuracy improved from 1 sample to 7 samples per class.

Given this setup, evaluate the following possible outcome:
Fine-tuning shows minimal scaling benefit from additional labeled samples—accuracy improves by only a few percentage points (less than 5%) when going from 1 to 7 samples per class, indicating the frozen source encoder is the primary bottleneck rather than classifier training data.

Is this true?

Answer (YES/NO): YES